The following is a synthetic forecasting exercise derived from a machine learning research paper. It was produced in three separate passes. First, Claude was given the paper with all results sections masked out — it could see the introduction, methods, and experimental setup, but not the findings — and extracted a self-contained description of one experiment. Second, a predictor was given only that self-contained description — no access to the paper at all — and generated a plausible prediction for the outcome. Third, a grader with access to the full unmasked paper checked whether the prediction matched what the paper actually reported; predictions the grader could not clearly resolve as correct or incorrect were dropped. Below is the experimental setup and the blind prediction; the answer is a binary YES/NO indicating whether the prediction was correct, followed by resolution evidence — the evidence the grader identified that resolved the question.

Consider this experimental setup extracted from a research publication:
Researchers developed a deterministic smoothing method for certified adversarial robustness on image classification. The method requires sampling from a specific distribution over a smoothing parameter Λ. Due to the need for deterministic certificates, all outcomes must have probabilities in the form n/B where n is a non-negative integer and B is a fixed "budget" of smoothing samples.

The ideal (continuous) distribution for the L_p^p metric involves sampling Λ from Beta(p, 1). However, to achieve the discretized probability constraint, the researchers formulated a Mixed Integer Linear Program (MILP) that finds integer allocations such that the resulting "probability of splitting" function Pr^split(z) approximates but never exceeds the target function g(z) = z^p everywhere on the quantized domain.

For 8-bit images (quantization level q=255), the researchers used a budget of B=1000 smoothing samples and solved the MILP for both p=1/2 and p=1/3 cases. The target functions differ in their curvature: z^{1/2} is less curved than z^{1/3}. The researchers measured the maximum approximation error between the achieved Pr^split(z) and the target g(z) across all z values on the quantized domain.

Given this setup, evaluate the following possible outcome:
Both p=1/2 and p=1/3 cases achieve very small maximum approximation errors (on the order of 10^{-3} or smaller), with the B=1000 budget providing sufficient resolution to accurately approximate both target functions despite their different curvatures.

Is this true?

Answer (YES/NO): NO